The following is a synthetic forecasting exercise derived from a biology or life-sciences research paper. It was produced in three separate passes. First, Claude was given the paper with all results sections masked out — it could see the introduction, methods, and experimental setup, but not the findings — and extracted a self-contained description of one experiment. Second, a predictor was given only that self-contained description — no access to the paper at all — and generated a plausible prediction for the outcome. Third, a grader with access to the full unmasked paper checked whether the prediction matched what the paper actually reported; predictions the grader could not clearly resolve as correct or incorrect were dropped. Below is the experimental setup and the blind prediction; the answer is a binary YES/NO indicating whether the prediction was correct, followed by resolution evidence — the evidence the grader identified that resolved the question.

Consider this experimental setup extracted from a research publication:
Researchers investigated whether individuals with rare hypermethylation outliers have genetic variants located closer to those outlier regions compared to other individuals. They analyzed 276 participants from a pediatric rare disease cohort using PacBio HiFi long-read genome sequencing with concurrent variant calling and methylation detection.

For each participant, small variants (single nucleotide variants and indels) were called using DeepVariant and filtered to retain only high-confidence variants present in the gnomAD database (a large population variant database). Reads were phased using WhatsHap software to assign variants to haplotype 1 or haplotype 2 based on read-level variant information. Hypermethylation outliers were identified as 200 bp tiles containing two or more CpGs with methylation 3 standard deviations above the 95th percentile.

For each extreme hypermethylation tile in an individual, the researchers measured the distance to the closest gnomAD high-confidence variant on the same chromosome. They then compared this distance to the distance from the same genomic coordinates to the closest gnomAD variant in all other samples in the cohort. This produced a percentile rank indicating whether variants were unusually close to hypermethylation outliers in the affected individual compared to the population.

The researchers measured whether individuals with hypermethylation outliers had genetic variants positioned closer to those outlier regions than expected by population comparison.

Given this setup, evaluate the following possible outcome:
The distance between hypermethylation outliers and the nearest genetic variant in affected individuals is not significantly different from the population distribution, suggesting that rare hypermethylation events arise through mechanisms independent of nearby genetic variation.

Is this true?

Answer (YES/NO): NO